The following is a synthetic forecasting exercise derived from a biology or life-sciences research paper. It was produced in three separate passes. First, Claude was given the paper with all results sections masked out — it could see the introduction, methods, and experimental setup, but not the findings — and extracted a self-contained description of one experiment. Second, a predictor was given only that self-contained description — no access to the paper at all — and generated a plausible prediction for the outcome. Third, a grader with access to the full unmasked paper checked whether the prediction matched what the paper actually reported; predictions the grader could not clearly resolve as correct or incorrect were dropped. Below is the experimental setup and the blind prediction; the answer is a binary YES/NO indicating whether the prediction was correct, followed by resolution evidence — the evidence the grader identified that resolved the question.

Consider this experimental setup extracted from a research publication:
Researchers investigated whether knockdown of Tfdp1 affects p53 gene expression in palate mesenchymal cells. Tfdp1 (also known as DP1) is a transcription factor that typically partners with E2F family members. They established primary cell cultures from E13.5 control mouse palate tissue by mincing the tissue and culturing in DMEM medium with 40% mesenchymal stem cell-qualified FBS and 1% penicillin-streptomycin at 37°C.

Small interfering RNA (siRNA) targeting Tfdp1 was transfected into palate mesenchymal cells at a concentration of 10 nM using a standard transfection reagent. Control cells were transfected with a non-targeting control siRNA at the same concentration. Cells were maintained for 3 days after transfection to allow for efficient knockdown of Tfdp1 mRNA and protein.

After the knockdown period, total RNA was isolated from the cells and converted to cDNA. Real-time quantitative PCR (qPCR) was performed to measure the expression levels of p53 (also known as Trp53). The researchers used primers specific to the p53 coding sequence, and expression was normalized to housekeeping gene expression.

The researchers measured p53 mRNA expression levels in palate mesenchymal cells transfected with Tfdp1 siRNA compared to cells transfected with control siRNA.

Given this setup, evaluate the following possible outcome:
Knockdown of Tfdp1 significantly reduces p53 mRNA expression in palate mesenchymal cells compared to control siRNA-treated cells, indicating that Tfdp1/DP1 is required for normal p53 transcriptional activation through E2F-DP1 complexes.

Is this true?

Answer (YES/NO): YES